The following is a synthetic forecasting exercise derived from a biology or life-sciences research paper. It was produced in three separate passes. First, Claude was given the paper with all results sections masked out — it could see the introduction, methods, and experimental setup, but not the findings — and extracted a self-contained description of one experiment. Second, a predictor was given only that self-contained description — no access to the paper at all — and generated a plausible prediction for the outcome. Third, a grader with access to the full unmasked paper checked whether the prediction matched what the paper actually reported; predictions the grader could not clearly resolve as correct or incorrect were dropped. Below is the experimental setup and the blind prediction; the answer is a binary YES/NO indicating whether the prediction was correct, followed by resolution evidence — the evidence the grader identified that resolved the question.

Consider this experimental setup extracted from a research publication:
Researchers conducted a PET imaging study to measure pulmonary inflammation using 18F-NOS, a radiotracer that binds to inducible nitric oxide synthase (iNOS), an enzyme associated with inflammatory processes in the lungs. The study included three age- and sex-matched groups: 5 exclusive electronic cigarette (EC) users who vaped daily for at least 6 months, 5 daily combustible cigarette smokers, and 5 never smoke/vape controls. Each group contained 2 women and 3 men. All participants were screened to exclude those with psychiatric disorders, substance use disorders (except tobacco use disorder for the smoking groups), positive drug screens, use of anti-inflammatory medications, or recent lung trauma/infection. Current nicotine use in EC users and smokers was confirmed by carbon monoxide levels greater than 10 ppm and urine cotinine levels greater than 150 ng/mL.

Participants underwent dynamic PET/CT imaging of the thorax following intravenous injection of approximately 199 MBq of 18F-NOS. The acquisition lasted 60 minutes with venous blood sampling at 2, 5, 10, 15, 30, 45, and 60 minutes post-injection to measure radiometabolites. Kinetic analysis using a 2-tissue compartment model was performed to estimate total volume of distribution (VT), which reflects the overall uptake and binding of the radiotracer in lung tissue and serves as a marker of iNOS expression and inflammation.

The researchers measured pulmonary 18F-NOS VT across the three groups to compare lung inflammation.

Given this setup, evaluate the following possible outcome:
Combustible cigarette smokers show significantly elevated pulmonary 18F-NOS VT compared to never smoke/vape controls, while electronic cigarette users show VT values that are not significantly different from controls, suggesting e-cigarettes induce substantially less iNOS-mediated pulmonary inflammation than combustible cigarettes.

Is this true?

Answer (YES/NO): NO